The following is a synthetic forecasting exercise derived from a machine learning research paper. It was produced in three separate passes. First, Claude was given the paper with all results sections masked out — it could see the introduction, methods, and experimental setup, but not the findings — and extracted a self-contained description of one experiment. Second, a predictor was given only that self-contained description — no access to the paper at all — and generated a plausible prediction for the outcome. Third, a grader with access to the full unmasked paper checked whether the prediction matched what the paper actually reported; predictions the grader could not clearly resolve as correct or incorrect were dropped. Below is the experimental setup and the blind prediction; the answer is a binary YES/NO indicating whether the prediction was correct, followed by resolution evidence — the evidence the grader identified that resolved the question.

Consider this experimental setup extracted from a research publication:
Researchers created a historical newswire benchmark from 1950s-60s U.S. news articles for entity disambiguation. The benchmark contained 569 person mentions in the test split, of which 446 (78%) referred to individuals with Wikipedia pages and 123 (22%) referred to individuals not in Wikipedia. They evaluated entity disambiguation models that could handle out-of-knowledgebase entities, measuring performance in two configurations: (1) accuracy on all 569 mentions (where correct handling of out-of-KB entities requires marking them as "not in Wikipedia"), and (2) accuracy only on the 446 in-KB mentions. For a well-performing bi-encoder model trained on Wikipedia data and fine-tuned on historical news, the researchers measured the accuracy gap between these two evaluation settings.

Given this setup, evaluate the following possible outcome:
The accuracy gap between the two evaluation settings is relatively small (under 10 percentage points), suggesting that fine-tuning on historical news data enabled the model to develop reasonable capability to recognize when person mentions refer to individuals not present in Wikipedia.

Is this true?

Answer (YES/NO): NO